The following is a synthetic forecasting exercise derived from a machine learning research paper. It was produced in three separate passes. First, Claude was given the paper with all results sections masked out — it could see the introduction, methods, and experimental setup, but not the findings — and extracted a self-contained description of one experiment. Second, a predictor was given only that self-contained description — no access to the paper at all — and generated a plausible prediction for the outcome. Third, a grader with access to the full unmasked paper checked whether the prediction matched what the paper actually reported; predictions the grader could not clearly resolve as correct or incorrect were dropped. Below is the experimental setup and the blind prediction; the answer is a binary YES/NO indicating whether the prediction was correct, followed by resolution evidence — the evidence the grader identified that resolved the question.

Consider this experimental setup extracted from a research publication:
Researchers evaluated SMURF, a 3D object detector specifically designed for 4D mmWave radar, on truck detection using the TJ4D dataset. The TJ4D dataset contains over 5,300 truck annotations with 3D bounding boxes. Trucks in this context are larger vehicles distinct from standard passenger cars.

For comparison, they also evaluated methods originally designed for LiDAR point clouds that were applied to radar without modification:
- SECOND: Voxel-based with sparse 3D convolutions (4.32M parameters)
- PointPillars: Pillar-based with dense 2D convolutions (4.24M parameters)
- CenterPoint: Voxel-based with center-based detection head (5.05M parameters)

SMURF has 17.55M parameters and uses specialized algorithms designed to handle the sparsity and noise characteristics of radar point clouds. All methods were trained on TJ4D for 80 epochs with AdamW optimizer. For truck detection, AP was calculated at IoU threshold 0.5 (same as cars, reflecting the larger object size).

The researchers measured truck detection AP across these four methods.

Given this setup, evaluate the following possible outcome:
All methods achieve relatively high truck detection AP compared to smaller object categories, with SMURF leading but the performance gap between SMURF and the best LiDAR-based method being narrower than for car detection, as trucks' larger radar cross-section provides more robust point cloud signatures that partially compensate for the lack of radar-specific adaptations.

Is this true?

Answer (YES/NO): NO